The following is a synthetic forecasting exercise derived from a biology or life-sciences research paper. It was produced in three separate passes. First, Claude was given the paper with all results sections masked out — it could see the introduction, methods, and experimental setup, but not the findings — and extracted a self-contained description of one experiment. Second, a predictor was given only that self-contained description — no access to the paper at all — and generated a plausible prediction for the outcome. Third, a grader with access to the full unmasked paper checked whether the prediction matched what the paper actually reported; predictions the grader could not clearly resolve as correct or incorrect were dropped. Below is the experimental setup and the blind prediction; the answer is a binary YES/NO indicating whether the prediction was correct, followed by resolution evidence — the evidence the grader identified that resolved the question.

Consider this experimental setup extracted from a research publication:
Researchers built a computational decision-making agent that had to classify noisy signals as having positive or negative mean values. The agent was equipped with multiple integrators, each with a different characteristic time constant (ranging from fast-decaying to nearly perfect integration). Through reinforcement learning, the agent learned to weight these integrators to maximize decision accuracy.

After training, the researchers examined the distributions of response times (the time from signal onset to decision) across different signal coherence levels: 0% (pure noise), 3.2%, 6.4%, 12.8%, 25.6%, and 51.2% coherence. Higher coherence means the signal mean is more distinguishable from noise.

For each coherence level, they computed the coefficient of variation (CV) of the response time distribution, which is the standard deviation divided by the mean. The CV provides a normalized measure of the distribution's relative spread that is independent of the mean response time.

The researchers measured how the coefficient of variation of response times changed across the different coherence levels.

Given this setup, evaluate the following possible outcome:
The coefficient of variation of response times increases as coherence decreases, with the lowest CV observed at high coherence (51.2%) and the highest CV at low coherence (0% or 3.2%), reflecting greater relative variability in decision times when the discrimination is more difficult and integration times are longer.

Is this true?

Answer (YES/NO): NO